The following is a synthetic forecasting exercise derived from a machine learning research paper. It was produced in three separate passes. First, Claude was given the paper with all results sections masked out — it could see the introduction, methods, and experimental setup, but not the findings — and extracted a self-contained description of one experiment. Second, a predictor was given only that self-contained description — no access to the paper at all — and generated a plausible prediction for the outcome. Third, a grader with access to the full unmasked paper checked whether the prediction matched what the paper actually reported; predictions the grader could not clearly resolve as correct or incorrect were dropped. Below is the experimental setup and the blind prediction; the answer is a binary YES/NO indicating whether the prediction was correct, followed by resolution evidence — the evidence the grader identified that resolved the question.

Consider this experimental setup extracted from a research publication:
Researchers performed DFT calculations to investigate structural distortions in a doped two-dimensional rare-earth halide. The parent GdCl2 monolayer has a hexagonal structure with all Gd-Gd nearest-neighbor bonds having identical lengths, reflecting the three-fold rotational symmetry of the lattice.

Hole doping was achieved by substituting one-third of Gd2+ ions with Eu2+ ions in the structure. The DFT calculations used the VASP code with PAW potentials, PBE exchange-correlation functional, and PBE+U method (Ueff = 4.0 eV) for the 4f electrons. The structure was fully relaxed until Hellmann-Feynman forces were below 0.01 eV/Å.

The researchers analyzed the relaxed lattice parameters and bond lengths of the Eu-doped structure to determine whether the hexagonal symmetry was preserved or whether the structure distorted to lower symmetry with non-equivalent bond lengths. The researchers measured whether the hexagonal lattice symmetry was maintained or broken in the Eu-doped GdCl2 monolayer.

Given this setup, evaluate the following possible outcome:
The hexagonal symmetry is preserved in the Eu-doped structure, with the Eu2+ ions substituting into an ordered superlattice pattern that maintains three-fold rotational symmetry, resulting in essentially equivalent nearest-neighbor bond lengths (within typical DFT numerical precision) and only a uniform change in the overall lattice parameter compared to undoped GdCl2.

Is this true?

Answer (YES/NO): NO